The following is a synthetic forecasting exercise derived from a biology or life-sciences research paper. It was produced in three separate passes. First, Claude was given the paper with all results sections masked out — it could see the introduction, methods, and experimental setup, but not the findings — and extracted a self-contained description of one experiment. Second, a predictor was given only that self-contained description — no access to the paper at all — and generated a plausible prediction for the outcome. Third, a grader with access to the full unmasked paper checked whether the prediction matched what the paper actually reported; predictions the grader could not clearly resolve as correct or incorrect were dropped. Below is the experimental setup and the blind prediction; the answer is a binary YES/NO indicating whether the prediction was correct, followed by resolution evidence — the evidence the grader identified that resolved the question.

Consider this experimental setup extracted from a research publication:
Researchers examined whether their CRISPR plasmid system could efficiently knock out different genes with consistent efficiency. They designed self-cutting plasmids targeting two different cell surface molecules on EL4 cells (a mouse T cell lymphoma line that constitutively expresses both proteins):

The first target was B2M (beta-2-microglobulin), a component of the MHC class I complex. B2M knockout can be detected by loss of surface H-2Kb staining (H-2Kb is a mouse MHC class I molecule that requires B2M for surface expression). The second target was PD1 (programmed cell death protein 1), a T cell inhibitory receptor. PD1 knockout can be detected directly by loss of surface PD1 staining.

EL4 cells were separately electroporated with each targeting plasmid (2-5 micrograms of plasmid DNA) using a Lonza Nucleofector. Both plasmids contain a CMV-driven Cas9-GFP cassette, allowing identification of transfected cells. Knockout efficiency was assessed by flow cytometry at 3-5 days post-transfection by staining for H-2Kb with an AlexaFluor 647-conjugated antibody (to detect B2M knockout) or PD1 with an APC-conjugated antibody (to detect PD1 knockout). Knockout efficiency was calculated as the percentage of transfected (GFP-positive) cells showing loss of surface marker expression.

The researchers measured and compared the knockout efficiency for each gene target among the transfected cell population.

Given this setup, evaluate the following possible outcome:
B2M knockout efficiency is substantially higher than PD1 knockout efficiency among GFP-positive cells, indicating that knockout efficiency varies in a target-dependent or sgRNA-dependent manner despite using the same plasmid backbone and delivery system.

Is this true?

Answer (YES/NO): YES